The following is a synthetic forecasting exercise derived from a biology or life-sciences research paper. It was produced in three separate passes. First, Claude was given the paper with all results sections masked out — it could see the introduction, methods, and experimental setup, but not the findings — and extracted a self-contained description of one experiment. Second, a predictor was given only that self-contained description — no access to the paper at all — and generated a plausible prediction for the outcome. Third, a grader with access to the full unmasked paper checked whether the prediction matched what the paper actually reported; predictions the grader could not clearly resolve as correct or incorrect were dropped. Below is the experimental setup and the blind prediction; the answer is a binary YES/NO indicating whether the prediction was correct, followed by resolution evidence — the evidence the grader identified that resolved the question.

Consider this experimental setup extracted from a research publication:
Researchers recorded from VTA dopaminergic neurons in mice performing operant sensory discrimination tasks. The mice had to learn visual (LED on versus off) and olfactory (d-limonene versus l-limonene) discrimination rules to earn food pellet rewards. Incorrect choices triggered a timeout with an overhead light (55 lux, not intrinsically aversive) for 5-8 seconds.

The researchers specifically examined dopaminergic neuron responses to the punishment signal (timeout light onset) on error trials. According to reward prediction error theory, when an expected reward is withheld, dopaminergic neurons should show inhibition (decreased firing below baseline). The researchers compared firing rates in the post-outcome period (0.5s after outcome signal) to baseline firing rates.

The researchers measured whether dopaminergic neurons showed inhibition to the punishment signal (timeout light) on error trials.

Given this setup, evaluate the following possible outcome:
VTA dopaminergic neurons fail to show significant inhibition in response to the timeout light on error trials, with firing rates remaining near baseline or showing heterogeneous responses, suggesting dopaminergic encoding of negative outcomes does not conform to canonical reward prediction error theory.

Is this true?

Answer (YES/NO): NO